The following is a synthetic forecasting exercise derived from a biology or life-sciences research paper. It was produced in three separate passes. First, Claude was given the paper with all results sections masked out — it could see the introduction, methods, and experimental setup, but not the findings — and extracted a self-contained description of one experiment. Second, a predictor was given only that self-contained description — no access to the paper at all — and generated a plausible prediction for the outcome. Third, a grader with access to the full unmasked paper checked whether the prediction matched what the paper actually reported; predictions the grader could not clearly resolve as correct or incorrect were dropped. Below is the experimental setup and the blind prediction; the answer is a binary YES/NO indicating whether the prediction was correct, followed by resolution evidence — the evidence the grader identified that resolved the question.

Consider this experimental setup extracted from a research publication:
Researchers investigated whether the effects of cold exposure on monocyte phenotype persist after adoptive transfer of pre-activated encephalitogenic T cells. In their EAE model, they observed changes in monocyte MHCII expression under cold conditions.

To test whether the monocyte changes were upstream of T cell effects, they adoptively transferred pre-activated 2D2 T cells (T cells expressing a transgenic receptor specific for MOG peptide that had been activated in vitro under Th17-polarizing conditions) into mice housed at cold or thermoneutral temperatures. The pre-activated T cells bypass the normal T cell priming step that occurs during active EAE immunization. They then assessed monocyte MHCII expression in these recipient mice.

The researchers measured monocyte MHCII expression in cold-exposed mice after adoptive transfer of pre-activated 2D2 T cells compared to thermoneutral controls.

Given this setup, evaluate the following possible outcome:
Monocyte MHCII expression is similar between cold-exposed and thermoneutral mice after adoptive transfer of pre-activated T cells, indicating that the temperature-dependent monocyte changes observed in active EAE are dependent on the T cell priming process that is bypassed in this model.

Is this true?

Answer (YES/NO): NO